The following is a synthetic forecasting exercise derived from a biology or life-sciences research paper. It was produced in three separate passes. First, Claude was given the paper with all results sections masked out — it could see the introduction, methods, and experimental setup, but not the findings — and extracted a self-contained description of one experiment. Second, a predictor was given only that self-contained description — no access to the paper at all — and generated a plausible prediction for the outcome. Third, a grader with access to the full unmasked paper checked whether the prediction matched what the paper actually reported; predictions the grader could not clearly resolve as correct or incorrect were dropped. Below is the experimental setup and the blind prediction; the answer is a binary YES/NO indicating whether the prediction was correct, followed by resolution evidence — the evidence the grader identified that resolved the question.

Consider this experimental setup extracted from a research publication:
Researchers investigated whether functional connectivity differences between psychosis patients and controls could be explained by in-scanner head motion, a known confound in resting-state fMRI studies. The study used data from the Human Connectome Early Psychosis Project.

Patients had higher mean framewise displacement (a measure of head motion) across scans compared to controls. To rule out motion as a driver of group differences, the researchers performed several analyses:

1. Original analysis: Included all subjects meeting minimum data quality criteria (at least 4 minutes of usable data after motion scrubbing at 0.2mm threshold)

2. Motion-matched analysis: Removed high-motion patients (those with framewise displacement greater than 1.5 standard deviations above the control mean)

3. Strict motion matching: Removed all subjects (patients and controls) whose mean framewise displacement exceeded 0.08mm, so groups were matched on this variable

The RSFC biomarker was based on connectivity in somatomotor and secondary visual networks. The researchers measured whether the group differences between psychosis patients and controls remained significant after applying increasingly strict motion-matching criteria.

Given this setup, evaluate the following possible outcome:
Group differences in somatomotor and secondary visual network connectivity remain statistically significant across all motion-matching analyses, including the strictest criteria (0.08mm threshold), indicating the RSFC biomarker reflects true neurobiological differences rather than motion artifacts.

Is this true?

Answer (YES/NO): YES